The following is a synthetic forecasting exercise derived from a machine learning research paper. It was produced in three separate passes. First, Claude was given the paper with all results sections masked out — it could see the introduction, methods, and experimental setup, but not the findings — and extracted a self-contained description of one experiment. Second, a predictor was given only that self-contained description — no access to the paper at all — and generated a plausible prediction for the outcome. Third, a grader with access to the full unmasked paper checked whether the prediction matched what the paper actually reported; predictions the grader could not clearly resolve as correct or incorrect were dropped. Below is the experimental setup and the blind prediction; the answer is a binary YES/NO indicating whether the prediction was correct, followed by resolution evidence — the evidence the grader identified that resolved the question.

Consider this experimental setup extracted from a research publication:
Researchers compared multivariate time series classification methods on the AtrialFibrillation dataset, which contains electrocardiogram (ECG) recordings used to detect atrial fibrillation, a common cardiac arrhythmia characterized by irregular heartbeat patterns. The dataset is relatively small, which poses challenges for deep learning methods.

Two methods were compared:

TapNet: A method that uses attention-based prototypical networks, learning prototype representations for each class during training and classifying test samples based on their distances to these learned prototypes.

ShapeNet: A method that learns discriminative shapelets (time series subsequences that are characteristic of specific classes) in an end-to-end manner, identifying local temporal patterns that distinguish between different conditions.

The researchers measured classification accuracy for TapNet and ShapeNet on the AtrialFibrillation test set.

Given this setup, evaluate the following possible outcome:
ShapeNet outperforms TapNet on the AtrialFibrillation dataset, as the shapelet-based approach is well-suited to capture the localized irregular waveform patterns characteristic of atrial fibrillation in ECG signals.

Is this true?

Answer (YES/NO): YES